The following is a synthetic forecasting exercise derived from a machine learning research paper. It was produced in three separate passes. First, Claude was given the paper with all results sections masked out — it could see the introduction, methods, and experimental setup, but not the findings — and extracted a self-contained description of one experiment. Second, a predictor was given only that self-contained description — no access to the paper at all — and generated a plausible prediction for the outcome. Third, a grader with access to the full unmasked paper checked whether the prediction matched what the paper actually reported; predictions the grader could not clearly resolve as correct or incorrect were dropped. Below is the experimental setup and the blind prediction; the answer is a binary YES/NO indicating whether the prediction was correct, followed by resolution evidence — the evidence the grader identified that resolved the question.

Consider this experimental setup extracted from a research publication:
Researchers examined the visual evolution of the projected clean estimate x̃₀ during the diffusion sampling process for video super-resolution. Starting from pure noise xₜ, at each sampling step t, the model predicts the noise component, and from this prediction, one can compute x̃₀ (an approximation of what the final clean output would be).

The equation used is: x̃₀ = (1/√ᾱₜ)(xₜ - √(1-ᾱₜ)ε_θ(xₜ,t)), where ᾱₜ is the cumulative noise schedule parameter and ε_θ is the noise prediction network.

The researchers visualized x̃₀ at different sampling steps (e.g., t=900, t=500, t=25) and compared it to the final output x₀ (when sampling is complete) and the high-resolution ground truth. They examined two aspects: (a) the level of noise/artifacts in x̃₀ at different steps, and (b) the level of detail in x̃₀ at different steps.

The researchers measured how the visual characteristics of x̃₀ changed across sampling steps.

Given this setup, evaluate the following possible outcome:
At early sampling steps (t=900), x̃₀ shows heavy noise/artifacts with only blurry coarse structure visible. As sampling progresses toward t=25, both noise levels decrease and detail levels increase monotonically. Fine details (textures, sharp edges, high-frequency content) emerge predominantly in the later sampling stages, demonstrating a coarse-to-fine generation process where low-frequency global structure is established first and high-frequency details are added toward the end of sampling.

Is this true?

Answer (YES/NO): NO